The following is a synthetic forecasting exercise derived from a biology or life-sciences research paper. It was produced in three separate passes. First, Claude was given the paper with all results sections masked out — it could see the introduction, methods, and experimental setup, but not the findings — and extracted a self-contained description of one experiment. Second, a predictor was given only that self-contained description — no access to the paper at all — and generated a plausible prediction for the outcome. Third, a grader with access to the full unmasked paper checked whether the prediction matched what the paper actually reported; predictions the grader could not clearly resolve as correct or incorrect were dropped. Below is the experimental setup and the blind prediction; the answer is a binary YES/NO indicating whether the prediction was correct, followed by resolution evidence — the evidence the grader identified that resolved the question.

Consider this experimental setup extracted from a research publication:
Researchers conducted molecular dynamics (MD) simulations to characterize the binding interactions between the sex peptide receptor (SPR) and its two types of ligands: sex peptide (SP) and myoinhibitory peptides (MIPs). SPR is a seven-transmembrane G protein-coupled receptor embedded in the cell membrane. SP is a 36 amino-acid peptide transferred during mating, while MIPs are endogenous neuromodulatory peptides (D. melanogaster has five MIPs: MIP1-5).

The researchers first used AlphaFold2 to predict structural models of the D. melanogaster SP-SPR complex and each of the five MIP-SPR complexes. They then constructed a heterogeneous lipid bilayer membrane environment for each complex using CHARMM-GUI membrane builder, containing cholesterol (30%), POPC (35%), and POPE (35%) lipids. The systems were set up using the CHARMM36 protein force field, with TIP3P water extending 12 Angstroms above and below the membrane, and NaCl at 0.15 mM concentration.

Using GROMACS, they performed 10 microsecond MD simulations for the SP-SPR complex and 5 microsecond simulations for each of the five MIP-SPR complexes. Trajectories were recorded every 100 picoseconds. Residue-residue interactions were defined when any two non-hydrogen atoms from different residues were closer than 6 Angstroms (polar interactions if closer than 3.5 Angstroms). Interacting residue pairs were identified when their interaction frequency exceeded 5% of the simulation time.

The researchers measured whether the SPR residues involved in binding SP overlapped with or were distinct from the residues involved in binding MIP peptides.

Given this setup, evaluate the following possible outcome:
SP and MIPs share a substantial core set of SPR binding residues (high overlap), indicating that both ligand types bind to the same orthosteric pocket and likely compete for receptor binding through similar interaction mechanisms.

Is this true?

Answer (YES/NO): YES